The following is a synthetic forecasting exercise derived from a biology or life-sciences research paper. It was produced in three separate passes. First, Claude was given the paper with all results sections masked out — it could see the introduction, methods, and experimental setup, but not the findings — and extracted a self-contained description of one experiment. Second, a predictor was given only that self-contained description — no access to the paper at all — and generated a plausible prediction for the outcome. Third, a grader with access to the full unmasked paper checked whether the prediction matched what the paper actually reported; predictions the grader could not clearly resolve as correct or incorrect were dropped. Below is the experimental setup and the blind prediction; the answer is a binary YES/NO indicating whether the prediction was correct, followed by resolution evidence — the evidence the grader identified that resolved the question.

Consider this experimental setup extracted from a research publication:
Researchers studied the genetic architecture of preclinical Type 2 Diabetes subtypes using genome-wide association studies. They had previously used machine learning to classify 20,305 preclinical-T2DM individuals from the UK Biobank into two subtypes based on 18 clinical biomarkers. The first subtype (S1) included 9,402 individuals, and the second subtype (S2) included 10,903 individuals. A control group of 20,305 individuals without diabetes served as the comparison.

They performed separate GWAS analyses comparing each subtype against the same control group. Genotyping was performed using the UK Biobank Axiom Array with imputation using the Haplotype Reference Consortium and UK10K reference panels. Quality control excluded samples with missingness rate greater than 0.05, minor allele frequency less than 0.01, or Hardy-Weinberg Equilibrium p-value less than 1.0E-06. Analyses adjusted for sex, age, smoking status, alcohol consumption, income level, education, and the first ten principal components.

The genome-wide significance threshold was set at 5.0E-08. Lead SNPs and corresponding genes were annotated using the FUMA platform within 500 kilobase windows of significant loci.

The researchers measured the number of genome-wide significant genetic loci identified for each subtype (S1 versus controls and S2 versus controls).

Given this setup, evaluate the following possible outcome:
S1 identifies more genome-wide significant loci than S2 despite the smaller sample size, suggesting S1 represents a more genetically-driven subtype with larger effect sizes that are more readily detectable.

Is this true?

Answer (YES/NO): NO